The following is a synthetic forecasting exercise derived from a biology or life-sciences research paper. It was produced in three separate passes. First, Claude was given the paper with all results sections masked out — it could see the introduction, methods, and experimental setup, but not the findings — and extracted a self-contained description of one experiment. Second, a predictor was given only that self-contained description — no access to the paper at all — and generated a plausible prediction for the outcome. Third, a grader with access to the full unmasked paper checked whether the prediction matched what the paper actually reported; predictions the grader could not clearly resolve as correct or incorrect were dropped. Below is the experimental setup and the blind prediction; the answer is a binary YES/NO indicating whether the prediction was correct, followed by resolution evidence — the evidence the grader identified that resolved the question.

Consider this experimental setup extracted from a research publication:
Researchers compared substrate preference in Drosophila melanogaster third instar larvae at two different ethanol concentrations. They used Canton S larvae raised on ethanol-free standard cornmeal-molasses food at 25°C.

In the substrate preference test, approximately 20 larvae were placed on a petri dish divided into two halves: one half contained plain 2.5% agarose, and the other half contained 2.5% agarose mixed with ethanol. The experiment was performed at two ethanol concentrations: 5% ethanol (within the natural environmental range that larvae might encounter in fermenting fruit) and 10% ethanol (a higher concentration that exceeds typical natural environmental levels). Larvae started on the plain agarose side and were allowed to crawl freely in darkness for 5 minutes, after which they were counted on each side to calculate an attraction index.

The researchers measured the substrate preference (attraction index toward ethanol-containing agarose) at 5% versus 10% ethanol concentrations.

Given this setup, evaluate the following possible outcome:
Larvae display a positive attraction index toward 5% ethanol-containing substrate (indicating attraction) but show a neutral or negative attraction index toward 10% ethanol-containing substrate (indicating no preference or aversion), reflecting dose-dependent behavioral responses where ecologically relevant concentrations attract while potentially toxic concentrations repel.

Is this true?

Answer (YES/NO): NO